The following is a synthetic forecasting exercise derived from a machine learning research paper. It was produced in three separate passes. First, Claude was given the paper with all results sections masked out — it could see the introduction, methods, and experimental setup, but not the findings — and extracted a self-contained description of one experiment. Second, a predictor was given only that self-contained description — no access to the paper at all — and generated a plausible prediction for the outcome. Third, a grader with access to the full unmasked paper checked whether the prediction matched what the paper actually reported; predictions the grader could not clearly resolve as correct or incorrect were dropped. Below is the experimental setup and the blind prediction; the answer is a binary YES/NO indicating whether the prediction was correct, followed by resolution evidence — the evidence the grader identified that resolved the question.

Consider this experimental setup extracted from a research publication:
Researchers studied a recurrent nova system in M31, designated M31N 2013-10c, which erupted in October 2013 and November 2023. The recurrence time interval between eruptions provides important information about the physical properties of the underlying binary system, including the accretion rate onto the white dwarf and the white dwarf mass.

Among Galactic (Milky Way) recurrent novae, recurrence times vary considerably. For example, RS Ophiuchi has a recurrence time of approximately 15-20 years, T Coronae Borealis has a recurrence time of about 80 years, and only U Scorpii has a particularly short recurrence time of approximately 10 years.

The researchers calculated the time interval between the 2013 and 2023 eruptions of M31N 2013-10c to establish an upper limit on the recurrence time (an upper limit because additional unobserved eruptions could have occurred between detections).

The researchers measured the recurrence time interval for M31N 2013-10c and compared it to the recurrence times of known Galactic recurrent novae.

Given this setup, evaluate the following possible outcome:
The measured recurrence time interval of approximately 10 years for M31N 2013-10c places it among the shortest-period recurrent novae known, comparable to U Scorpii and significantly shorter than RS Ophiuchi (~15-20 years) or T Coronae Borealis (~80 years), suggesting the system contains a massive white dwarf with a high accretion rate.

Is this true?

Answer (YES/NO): YES